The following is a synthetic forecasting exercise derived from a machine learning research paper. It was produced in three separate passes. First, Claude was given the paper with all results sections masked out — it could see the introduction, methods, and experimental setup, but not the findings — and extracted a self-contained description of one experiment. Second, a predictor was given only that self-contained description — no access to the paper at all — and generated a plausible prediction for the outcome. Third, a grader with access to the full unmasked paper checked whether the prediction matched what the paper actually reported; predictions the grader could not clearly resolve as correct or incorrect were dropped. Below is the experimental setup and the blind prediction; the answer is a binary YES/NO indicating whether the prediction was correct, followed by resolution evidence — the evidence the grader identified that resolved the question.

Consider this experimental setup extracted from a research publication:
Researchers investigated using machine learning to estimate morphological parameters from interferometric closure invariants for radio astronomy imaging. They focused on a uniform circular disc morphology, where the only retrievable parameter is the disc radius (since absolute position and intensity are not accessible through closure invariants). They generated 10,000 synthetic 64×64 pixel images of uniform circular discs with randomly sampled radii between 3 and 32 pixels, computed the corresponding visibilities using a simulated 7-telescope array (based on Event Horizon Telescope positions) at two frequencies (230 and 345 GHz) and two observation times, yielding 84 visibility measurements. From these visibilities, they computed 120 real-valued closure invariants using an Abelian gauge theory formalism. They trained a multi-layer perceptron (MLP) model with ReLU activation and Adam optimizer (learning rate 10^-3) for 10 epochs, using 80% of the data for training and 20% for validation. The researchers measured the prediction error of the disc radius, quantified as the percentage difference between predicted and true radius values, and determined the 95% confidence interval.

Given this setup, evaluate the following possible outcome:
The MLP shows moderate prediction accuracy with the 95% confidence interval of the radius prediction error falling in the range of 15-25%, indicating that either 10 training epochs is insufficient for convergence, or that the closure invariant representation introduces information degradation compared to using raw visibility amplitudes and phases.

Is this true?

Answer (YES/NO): NO